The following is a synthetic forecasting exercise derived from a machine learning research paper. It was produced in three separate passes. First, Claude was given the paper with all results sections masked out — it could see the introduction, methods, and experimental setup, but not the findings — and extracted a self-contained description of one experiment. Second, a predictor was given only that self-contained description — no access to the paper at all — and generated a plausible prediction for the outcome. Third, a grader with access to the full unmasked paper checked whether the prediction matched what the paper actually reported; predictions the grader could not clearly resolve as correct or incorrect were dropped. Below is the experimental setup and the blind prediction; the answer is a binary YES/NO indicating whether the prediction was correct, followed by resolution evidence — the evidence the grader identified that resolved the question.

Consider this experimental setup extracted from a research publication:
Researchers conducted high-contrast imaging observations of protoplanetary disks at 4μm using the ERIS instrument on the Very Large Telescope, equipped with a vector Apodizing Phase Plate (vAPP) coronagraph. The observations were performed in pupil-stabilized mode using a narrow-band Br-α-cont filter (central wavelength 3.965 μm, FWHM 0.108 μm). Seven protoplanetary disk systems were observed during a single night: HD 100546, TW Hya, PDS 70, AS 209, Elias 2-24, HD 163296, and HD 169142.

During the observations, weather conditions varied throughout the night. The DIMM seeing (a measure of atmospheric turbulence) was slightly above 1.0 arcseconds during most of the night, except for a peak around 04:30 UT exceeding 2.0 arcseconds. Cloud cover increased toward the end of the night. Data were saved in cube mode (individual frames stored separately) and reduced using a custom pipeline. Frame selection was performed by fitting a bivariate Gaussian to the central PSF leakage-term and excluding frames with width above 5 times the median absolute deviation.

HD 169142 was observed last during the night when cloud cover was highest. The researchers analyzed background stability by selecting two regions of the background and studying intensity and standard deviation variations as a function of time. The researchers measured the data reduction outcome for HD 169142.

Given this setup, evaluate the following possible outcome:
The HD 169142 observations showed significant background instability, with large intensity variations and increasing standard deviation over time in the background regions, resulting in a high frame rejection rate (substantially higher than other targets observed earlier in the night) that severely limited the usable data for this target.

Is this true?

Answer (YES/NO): NO